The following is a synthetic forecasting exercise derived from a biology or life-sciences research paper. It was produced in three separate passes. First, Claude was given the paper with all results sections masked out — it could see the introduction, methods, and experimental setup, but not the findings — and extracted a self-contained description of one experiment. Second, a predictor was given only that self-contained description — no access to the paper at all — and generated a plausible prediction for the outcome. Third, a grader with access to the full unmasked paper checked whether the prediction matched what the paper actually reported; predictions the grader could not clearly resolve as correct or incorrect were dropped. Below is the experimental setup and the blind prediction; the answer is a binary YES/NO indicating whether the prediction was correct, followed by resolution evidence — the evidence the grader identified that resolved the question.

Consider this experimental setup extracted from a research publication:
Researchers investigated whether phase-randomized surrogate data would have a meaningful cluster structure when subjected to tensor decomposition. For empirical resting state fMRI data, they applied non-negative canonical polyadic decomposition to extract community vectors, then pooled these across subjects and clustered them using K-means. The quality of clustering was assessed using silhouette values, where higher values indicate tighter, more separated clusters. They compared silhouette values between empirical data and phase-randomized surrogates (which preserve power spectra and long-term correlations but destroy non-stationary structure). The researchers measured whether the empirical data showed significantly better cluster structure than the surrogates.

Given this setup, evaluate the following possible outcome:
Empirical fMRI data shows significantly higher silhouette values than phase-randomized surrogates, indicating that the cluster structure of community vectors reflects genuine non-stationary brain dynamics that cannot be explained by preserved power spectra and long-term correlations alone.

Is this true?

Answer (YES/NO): YES